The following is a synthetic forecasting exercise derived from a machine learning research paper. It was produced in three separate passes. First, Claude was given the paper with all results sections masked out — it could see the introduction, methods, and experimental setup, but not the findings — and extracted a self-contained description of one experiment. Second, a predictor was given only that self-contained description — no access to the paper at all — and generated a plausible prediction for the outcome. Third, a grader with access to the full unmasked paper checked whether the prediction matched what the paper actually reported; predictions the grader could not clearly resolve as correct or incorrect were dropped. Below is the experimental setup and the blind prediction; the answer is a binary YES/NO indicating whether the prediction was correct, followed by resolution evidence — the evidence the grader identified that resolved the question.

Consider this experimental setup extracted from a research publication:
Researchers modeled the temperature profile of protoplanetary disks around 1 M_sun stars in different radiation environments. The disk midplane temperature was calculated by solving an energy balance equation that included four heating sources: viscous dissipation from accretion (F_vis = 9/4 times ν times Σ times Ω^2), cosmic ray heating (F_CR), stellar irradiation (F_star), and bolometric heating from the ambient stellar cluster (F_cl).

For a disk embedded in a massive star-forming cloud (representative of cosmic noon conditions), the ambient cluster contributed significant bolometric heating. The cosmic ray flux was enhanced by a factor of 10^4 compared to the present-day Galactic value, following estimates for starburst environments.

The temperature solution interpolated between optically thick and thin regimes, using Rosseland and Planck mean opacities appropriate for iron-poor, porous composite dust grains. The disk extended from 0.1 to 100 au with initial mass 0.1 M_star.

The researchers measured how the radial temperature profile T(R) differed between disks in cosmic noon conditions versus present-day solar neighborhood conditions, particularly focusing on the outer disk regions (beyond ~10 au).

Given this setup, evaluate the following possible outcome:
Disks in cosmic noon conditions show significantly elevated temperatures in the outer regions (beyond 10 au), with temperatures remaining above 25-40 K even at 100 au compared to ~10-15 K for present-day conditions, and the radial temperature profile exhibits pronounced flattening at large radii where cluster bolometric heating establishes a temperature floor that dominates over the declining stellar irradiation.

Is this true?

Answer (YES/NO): NO